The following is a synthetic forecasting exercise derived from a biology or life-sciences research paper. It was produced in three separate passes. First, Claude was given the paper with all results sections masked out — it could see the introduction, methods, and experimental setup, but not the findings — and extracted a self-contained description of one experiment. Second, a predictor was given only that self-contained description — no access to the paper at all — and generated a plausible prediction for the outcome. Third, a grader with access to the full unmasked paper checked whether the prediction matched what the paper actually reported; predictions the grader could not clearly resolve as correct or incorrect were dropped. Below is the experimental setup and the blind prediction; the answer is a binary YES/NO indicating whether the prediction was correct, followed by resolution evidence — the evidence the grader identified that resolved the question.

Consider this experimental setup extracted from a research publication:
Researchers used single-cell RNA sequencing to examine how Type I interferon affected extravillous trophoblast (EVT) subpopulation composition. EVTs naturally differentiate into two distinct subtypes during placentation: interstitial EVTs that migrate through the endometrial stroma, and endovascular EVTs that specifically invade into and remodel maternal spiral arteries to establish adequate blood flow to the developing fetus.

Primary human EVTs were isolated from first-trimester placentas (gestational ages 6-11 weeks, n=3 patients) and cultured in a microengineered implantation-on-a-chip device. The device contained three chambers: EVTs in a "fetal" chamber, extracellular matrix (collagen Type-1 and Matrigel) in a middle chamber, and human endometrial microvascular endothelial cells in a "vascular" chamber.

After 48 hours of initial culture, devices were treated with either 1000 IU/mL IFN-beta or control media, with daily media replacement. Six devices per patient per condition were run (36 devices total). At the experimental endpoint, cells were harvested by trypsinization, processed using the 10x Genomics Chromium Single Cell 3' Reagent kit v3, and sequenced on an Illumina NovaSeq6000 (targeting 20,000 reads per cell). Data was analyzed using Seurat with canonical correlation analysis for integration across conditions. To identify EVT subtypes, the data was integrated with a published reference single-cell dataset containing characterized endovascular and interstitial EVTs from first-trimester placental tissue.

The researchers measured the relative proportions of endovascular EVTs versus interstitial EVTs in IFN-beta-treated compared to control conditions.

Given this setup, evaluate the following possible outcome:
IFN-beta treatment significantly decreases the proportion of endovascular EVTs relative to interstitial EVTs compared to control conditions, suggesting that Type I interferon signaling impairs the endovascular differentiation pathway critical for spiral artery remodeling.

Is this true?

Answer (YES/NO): YES